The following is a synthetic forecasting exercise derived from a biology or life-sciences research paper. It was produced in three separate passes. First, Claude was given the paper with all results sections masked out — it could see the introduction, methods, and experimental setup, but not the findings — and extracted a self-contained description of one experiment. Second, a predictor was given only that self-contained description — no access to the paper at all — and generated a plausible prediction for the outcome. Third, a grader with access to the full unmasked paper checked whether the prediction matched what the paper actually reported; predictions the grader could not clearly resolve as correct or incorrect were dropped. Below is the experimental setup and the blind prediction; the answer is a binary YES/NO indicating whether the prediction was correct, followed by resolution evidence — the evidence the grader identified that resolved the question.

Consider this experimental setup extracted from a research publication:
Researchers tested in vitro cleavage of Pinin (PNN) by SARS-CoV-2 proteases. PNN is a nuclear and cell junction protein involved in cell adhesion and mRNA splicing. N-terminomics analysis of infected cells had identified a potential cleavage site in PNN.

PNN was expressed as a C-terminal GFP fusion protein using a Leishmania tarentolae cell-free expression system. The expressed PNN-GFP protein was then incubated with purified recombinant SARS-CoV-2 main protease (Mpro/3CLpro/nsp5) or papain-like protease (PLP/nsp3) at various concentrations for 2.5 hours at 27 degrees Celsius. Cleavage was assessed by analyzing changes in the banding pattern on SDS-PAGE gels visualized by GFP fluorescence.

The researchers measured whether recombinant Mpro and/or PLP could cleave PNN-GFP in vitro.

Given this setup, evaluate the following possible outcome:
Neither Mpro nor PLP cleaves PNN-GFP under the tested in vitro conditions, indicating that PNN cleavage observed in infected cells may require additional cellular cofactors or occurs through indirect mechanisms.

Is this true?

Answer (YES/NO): NO